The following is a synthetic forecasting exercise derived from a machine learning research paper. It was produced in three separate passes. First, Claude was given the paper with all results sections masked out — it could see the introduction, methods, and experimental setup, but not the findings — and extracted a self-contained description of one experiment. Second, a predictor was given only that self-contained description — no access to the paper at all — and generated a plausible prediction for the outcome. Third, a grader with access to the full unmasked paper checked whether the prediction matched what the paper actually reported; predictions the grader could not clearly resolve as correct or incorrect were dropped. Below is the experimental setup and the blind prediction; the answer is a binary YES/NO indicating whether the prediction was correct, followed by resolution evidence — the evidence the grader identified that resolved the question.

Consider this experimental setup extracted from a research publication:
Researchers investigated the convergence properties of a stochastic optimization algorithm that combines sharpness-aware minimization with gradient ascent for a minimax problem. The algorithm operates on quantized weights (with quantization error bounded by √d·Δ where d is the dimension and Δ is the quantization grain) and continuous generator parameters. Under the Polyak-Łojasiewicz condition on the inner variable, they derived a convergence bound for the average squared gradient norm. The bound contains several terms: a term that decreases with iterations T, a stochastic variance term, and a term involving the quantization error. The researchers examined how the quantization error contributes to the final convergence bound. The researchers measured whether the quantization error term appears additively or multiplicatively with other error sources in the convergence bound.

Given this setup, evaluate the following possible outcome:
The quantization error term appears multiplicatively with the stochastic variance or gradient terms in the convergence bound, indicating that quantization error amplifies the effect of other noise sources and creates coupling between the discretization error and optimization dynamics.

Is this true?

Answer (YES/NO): NO